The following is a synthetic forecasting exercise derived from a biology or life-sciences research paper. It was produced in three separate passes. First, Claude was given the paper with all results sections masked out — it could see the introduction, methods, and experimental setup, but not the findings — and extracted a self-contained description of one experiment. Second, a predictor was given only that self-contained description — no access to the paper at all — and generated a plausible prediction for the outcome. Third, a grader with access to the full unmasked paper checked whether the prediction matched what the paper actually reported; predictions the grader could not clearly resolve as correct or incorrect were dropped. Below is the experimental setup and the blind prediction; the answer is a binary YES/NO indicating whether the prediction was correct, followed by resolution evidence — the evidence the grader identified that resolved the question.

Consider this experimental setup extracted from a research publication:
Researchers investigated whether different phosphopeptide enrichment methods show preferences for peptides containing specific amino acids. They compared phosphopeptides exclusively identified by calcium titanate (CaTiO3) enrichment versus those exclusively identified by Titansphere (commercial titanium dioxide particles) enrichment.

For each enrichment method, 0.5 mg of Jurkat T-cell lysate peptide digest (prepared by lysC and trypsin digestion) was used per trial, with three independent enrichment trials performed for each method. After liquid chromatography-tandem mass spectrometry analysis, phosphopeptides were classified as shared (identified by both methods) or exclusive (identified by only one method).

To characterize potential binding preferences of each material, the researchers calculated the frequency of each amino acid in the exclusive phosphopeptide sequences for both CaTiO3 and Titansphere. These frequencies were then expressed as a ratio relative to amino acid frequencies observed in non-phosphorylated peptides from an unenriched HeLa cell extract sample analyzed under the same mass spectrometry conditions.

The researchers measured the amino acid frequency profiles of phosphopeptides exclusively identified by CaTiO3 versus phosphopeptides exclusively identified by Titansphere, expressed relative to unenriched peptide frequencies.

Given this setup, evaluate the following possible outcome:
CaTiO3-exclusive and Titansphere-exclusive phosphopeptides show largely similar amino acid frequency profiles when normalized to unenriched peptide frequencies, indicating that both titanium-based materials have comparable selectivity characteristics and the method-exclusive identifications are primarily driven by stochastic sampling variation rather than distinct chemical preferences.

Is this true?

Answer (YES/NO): NO